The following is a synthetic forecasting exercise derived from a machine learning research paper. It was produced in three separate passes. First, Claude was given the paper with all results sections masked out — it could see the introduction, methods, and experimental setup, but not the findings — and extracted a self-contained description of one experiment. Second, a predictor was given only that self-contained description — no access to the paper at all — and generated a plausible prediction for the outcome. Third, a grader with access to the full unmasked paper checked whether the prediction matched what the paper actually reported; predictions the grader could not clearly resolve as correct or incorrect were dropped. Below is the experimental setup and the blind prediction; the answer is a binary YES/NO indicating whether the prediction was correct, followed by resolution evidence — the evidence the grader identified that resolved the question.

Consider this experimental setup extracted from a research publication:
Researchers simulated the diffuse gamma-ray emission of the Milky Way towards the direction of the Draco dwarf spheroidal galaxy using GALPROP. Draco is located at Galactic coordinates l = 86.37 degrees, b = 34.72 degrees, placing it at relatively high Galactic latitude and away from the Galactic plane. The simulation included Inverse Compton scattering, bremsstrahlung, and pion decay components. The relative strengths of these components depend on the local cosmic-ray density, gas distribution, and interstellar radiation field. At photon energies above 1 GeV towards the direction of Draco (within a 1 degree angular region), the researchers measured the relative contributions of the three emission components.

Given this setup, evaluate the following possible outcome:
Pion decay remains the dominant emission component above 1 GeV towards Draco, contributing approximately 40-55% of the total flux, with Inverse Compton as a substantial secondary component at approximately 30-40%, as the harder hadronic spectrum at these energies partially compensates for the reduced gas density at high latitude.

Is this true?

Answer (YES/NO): NO